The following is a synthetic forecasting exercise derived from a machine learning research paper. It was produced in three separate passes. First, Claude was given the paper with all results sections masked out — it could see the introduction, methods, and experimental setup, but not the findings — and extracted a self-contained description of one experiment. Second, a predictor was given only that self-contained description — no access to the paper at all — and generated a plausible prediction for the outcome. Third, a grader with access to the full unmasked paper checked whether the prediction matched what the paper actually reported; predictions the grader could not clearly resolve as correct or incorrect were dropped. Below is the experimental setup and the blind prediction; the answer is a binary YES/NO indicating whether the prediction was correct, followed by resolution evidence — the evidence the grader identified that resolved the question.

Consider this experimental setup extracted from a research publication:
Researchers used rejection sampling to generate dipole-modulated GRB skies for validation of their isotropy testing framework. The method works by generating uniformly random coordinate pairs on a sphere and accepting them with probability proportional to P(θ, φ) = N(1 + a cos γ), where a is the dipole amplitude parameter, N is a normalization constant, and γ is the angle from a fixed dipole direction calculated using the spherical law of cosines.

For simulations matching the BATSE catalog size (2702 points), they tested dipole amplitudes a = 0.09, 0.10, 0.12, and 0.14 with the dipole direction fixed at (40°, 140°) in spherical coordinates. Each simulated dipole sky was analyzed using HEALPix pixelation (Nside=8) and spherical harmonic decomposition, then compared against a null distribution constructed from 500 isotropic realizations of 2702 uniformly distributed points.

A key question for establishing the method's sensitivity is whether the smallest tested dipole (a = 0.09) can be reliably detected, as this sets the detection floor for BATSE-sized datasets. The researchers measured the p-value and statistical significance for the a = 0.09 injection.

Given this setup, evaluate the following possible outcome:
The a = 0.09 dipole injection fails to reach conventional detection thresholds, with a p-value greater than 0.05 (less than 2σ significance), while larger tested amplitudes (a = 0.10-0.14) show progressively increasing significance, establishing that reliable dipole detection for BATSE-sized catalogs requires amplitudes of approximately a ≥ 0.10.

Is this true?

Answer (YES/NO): NO